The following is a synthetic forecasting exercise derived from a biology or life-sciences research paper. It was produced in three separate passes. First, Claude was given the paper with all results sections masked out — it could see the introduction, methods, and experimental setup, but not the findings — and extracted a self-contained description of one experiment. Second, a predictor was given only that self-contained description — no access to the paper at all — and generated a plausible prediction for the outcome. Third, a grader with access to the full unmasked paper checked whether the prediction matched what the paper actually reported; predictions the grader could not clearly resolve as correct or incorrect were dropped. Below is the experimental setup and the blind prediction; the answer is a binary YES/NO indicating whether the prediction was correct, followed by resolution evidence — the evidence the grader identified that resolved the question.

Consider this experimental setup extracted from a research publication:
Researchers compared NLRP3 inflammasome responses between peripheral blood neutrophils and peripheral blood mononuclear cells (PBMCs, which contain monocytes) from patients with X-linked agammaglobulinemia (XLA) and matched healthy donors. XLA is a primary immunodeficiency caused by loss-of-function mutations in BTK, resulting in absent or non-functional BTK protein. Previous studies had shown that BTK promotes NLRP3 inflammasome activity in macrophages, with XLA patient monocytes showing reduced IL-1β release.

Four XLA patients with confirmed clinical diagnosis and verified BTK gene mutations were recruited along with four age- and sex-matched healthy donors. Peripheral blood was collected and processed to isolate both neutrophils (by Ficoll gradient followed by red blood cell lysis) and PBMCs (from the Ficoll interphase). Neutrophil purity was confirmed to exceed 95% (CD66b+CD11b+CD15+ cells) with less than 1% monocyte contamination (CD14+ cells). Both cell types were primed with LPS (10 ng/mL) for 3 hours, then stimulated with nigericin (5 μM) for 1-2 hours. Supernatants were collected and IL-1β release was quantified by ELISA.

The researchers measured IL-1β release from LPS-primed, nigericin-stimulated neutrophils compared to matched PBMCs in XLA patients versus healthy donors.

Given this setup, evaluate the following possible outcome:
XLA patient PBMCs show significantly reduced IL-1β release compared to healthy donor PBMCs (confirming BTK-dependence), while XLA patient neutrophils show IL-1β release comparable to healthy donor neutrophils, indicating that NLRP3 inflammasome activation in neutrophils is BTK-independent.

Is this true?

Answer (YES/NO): NO